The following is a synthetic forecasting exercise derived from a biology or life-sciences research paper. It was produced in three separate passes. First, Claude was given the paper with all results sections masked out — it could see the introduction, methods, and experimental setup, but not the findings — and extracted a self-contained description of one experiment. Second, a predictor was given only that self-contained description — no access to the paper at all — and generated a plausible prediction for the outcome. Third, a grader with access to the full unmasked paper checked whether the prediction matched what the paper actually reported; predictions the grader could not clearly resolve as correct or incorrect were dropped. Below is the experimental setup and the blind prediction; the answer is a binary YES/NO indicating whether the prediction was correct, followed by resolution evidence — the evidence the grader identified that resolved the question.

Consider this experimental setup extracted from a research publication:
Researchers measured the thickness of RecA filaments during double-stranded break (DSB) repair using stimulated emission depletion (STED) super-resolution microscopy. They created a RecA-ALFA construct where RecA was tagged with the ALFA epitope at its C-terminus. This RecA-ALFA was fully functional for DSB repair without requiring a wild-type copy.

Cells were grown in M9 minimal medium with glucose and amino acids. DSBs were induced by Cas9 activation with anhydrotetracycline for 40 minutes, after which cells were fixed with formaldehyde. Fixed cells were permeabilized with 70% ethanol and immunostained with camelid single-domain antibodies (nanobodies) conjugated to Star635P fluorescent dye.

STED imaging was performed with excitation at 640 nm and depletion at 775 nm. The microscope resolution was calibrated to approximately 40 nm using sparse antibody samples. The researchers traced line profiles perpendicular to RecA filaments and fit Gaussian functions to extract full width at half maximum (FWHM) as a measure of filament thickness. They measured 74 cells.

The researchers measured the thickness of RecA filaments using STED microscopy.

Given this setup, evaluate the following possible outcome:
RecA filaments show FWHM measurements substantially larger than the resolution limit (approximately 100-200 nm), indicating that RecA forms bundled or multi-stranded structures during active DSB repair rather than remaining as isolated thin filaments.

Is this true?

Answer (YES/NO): NO